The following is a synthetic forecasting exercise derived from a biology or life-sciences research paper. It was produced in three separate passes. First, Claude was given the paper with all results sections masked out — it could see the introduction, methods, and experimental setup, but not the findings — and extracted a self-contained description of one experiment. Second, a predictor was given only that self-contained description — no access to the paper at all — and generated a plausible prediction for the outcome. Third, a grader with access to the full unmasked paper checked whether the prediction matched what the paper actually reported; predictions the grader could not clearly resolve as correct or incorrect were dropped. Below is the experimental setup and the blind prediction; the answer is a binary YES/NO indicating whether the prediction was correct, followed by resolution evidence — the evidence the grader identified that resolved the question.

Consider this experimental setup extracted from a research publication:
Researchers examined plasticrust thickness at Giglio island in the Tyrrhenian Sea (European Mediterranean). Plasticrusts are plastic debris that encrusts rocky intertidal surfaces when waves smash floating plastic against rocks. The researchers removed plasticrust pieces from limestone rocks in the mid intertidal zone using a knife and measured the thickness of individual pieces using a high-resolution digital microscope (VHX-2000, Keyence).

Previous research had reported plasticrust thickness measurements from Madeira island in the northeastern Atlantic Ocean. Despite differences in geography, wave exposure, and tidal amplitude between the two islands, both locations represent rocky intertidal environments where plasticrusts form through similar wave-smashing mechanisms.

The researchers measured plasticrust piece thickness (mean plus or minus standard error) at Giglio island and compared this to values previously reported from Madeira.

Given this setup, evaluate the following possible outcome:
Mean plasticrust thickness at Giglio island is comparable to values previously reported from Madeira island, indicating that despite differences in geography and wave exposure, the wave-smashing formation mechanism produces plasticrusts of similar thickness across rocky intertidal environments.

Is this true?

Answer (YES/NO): YES